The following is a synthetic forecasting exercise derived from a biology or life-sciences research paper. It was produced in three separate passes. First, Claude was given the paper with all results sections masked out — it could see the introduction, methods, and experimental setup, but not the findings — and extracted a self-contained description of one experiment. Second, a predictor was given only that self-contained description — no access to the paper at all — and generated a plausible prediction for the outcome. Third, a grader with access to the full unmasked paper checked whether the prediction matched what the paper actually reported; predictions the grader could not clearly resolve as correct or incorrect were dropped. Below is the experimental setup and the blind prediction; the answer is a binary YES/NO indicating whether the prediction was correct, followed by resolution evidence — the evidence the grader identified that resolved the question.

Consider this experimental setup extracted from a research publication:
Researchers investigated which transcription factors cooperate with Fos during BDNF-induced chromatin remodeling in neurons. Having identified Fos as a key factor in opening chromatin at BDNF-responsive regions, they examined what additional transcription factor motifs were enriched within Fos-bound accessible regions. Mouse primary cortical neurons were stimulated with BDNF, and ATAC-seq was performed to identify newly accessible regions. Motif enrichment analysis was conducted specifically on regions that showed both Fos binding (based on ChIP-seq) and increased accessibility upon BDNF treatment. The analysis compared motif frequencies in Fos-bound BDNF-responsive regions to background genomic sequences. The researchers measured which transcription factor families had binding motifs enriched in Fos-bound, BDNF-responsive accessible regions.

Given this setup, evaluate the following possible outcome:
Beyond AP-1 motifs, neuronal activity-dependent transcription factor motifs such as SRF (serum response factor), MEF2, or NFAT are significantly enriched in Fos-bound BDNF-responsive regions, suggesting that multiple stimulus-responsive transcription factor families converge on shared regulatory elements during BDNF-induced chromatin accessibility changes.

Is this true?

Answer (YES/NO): NO